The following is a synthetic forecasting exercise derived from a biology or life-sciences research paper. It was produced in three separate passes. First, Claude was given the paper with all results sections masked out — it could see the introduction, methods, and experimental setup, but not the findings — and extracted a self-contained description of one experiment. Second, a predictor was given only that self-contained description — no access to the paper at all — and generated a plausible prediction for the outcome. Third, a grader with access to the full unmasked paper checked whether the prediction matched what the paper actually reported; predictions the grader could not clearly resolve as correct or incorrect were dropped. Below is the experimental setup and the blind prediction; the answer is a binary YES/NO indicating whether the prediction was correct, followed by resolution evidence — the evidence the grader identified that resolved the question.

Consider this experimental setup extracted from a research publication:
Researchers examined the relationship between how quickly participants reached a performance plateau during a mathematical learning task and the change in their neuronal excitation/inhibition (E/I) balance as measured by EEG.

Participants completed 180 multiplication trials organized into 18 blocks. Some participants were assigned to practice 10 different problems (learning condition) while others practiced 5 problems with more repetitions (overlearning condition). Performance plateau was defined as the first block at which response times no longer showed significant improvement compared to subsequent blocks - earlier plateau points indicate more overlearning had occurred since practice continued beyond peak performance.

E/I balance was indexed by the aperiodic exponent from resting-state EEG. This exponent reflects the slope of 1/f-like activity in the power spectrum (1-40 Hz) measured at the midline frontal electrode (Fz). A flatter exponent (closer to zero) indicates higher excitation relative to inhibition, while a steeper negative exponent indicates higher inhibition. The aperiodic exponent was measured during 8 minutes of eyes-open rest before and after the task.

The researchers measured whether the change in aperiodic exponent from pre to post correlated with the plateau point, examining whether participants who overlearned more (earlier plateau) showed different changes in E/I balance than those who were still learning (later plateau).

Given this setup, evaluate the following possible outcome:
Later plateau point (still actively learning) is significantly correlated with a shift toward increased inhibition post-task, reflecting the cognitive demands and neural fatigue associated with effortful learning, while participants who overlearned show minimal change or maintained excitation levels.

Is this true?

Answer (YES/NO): NO